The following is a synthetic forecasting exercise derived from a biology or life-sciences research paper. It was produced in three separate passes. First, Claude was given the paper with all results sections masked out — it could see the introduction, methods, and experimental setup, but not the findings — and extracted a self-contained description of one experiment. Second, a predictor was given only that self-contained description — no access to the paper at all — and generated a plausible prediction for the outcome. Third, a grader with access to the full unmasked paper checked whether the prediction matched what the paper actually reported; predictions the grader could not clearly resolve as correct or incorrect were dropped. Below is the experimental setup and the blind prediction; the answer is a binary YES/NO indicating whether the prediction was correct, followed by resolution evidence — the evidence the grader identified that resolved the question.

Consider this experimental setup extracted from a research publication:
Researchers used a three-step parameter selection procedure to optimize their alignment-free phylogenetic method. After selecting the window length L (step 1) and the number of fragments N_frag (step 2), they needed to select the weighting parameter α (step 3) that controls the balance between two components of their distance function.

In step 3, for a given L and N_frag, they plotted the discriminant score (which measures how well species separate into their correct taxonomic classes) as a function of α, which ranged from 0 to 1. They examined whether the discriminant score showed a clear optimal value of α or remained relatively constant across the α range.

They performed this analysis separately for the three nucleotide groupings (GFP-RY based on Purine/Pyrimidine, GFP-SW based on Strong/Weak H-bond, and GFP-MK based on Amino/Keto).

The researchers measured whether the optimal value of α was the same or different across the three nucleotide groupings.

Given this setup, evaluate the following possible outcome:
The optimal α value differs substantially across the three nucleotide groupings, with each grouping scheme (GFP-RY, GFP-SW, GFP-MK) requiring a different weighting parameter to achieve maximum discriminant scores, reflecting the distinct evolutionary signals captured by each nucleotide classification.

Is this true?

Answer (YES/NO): NO